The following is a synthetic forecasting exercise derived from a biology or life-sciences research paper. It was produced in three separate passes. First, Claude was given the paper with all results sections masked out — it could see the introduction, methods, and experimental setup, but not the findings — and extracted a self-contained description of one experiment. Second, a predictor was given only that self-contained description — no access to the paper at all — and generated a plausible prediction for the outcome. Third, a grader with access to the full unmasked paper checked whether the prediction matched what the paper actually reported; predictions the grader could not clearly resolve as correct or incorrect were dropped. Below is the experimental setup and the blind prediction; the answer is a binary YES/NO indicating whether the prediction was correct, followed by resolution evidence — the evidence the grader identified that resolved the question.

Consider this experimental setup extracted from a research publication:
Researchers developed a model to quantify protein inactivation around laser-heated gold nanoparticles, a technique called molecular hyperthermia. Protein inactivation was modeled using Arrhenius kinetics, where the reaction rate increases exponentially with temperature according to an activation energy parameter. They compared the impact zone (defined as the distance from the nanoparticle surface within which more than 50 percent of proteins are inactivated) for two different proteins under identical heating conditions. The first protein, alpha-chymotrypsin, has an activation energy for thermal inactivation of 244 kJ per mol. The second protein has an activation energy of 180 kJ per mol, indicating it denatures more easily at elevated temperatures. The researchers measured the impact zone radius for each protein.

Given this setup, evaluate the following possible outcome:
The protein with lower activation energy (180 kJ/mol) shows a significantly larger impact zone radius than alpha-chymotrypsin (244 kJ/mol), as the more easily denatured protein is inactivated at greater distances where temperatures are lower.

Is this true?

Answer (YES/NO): NO